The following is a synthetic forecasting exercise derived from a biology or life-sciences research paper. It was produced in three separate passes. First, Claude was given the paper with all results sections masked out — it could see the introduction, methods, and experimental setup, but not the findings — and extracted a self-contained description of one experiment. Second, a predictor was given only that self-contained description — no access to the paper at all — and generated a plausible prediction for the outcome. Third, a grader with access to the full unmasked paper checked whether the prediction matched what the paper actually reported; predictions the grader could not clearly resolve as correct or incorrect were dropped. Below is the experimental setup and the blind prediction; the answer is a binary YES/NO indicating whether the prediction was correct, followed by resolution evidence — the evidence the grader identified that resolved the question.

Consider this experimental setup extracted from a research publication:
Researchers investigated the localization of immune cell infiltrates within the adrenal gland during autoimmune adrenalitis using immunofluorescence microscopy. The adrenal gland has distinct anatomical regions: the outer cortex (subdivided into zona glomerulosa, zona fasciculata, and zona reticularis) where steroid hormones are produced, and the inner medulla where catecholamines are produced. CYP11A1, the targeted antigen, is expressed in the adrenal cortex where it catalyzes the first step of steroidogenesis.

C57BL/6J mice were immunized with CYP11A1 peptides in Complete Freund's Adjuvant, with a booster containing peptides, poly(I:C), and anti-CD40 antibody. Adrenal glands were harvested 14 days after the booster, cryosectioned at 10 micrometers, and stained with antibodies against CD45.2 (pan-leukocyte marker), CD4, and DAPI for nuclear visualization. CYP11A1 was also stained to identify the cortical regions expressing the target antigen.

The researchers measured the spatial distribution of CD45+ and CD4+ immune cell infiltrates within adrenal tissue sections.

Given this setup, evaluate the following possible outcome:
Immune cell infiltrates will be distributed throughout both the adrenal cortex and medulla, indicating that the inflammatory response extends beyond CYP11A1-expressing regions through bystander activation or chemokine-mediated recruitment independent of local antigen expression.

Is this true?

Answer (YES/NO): NO